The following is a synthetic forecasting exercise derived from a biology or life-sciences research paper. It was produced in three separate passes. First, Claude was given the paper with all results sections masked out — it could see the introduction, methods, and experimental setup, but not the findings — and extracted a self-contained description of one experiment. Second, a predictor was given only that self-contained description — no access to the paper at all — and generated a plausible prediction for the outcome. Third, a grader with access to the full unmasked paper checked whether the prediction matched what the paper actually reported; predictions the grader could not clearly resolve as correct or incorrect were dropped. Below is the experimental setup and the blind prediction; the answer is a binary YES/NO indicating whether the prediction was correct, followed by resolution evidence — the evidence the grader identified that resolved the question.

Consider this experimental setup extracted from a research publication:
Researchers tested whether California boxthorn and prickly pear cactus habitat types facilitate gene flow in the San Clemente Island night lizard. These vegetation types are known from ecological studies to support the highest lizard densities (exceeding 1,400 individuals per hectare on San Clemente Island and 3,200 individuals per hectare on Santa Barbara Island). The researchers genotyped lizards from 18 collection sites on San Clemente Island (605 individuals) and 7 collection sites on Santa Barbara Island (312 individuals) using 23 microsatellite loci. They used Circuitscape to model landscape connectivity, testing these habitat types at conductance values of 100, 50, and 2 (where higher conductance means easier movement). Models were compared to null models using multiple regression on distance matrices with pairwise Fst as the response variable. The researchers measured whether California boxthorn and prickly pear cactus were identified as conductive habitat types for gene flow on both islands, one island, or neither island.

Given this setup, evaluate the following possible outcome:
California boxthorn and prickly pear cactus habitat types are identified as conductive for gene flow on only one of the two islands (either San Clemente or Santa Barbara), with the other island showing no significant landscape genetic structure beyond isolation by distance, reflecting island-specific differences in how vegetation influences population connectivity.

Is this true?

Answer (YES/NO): NO